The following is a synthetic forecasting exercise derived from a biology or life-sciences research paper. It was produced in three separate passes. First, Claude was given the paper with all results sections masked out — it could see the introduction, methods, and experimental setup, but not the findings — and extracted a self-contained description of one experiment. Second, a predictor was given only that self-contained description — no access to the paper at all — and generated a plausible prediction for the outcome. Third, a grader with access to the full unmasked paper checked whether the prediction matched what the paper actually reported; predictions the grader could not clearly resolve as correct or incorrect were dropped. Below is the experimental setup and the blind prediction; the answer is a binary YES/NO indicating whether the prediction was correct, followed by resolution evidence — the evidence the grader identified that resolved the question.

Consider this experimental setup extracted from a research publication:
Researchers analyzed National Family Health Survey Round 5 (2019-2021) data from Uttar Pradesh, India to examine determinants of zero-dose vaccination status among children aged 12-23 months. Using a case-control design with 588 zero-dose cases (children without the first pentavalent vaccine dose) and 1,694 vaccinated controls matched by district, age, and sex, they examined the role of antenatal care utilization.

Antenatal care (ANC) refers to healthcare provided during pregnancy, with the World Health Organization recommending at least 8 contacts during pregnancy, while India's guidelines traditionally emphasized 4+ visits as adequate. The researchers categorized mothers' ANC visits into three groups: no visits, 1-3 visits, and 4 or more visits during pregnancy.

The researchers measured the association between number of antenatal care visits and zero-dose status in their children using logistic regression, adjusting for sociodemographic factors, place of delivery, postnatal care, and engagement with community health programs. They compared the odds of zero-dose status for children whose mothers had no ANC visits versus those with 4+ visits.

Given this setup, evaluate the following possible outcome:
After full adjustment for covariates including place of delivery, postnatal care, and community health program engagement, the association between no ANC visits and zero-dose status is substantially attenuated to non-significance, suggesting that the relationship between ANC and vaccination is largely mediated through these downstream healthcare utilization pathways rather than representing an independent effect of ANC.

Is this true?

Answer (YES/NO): NO